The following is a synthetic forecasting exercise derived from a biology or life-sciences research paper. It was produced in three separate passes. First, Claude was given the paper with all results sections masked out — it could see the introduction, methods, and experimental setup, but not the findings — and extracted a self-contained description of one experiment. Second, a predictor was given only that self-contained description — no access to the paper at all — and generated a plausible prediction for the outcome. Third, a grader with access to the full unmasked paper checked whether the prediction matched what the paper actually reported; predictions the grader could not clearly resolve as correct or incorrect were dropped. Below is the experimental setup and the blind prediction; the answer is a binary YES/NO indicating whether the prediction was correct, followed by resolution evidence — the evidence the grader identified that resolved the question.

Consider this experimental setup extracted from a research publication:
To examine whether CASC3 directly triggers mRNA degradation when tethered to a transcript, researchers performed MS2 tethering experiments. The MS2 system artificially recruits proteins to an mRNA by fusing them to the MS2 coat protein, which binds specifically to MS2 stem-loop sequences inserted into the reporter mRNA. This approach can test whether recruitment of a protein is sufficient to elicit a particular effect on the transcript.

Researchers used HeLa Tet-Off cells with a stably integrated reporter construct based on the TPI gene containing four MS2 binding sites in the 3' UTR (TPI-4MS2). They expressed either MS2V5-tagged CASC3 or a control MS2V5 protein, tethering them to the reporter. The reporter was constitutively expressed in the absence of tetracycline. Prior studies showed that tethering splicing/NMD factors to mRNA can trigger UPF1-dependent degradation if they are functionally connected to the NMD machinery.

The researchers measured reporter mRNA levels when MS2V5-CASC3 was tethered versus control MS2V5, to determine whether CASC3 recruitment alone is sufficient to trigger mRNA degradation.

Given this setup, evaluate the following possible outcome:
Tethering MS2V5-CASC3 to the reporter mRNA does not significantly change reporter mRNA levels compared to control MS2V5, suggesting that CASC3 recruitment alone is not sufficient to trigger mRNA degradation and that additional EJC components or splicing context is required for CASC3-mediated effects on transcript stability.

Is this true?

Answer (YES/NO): NO